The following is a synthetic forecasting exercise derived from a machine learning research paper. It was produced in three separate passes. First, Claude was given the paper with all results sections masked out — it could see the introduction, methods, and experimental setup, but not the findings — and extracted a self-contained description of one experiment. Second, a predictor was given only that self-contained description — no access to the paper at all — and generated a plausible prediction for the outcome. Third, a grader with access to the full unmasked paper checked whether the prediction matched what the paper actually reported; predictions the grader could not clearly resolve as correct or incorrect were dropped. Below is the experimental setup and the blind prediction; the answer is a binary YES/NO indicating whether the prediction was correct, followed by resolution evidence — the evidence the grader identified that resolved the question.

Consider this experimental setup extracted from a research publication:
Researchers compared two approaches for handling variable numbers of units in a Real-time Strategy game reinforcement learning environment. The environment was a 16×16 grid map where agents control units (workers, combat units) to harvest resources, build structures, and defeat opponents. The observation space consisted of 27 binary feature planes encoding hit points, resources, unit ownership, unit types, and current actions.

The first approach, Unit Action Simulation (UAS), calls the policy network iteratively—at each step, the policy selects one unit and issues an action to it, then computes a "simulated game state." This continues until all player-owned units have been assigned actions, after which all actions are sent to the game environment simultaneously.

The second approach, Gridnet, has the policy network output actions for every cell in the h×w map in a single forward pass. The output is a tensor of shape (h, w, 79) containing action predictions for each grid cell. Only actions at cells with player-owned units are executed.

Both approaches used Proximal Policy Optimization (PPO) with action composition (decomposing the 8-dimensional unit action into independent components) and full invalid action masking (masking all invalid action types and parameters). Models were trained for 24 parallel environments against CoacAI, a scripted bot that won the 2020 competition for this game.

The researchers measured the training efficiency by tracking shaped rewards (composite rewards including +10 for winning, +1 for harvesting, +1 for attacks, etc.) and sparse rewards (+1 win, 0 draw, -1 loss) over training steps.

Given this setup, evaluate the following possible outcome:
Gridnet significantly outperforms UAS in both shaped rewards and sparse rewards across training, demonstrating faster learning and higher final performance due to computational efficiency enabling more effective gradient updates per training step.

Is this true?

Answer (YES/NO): NO